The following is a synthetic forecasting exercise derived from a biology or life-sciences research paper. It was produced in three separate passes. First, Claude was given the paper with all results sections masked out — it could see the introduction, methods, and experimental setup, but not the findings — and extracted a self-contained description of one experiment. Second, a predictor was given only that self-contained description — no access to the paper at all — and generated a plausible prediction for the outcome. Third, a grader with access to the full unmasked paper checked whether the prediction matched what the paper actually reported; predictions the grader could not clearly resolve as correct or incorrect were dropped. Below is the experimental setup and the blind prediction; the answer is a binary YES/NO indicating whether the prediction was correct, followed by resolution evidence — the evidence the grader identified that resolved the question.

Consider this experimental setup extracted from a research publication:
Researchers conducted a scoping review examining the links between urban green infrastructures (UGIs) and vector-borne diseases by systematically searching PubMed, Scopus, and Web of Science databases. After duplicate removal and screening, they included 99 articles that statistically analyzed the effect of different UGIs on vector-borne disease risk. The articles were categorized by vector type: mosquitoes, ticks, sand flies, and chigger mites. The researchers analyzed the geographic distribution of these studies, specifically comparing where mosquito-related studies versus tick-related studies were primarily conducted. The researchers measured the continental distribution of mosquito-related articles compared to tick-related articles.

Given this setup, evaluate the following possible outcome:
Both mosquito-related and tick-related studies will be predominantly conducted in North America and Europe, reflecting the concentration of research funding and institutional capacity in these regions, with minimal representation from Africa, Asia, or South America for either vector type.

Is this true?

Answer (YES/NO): NO